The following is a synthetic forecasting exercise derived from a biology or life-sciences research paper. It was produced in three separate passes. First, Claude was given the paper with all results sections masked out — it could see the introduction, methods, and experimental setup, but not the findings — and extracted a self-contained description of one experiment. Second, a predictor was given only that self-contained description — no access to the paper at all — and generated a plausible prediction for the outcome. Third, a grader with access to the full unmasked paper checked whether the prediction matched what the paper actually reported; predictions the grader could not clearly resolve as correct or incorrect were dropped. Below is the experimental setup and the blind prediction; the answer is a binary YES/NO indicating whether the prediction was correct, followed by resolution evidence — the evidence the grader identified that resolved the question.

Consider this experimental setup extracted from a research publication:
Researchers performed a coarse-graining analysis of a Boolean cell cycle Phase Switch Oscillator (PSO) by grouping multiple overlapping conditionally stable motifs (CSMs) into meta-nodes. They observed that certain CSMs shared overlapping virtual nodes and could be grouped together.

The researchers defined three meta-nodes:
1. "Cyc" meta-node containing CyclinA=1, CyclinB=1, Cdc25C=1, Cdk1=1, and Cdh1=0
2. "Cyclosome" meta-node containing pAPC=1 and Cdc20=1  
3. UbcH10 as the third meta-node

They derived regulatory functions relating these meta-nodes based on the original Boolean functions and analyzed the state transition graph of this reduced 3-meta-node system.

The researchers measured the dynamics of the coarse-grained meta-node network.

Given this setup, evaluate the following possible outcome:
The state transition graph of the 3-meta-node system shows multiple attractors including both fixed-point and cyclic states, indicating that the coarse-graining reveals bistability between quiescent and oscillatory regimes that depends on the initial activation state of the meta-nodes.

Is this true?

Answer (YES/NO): NO